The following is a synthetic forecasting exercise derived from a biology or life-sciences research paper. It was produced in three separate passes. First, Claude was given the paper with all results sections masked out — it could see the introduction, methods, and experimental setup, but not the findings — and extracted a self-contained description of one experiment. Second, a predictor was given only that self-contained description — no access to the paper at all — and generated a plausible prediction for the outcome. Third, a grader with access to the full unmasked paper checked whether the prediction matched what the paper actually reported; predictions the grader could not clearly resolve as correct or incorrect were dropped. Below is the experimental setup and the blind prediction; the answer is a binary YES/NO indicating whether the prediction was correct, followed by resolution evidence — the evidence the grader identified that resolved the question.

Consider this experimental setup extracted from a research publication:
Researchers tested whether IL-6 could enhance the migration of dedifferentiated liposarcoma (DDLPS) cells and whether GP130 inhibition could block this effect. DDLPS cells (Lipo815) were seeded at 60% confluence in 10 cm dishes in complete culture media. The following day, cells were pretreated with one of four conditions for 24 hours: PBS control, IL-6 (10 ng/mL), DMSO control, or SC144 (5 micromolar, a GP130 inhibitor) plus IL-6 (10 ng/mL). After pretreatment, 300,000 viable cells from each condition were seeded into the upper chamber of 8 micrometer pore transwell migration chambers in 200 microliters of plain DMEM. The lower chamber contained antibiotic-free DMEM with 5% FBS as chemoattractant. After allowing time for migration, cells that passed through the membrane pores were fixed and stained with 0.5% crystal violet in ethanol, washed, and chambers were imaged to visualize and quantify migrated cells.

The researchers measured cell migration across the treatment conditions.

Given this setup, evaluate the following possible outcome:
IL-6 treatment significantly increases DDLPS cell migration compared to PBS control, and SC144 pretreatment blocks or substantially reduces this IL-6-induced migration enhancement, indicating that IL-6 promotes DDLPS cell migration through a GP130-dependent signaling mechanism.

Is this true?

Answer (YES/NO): YES